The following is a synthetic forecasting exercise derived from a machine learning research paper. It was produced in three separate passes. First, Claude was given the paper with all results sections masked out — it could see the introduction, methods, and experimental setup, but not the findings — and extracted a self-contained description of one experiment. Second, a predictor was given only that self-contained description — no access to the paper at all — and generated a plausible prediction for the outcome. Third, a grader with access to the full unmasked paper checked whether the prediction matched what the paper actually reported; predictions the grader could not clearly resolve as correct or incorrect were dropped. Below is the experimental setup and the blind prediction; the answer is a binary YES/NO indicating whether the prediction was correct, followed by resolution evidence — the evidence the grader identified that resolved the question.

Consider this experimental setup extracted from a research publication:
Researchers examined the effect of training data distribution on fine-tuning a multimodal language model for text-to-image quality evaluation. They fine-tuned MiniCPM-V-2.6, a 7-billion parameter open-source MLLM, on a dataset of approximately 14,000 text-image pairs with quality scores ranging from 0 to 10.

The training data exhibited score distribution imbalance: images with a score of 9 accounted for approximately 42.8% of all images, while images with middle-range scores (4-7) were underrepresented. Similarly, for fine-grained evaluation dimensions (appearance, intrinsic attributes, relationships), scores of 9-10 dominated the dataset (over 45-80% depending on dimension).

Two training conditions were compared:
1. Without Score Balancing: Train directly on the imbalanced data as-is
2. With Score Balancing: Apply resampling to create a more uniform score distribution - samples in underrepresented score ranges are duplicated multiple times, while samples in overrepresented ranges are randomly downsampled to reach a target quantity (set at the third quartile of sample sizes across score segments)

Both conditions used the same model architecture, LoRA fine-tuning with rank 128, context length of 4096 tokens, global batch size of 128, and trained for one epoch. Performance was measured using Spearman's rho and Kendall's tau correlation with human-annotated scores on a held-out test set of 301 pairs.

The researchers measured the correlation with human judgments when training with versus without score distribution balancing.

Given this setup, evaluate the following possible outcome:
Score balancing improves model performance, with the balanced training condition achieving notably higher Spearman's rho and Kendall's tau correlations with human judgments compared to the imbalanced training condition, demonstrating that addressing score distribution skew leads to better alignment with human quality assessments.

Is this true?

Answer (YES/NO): YES